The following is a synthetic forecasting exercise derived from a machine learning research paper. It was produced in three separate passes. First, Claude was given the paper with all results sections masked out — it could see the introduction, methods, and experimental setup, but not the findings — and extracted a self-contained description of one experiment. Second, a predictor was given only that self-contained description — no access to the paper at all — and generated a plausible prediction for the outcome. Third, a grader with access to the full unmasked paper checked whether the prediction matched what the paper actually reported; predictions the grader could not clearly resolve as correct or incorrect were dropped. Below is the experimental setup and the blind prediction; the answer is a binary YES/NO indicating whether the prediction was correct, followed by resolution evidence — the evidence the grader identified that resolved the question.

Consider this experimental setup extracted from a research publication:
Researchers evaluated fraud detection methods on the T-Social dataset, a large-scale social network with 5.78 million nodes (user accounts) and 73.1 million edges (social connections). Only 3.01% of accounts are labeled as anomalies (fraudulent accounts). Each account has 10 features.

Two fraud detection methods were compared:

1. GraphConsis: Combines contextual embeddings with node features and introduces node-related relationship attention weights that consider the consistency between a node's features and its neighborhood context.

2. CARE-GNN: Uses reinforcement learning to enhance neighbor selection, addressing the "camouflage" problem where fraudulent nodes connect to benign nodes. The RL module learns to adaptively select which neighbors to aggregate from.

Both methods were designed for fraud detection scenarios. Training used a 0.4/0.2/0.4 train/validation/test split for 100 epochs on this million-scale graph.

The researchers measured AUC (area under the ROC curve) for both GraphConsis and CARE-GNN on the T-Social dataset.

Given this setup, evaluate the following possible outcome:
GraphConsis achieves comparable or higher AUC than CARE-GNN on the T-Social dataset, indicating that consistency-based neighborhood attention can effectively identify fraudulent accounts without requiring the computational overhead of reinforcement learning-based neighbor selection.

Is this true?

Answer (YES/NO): YES